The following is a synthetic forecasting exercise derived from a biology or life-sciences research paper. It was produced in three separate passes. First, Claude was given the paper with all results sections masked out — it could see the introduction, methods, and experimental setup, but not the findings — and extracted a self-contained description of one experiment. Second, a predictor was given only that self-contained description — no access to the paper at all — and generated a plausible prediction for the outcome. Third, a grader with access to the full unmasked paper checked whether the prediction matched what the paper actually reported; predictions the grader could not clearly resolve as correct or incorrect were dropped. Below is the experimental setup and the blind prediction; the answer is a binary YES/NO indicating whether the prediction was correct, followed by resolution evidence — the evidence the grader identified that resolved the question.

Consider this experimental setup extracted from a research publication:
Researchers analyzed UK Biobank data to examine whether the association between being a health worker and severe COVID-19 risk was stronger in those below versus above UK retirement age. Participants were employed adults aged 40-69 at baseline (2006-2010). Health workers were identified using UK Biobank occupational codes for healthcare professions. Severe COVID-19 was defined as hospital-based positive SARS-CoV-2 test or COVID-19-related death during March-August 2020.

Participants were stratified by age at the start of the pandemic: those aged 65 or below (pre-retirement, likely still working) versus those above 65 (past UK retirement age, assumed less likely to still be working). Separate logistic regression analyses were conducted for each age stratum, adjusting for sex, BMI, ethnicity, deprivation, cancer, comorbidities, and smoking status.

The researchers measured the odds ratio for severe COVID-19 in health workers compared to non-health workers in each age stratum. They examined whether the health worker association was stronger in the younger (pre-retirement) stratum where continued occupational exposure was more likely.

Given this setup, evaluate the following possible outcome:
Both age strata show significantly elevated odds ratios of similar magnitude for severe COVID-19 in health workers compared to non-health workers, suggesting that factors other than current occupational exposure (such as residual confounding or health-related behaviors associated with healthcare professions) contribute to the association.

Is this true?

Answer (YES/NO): NO